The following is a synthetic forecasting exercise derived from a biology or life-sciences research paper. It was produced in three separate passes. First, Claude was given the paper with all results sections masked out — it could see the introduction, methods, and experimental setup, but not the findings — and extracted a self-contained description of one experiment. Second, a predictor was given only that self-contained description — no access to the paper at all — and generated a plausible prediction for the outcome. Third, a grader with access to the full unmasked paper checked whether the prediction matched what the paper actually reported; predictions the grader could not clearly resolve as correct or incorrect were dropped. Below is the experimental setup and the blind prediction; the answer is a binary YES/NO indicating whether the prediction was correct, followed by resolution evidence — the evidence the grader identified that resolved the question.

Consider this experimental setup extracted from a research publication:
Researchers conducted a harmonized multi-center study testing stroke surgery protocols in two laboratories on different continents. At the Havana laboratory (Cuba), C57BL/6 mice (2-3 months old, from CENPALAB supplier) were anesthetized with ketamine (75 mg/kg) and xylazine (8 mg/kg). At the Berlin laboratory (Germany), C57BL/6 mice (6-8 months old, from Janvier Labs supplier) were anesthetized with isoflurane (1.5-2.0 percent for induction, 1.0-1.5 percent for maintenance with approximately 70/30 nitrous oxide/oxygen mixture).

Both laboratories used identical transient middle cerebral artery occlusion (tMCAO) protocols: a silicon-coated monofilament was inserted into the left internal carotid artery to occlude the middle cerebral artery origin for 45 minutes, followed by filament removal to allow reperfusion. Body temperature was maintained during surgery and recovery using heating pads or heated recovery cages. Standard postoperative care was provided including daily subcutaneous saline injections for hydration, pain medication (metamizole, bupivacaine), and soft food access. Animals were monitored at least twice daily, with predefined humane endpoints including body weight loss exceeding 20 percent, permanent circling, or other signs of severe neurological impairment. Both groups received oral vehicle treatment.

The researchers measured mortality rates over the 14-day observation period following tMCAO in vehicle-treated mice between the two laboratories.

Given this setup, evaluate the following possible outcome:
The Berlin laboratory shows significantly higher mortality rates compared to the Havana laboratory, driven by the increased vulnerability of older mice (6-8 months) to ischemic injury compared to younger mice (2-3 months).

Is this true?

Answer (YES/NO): NO